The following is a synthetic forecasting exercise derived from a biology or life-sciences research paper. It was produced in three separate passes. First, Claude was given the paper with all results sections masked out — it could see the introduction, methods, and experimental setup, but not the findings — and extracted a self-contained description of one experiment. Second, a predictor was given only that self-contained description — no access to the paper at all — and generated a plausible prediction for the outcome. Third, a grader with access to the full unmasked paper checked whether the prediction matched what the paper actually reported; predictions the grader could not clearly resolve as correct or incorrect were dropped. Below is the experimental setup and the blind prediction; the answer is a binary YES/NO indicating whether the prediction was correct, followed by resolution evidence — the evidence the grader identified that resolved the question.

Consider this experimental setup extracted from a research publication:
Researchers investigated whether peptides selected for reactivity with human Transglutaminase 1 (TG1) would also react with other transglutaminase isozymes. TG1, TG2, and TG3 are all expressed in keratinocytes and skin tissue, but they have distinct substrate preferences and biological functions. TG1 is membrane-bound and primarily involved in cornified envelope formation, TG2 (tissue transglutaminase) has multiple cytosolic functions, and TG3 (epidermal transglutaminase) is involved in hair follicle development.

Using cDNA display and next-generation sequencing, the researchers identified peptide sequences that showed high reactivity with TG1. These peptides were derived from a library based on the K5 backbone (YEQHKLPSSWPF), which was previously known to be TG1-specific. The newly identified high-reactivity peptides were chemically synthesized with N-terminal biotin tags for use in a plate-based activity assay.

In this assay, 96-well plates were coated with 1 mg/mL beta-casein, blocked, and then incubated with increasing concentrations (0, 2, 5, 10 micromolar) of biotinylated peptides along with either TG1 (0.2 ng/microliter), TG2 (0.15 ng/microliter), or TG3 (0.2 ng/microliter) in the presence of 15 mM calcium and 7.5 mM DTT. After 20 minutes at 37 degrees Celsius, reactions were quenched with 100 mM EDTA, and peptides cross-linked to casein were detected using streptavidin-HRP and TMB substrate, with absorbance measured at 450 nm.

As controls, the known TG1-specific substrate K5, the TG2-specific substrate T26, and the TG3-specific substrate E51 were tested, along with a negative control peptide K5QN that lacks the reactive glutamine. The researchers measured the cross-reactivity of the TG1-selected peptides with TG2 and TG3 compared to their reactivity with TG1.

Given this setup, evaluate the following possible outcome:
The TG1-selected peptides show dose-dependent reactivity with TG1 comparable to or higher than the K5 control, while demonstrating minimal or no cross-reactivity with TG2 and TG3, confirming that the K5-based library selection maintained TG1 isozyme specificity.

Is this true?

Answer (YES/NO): NO